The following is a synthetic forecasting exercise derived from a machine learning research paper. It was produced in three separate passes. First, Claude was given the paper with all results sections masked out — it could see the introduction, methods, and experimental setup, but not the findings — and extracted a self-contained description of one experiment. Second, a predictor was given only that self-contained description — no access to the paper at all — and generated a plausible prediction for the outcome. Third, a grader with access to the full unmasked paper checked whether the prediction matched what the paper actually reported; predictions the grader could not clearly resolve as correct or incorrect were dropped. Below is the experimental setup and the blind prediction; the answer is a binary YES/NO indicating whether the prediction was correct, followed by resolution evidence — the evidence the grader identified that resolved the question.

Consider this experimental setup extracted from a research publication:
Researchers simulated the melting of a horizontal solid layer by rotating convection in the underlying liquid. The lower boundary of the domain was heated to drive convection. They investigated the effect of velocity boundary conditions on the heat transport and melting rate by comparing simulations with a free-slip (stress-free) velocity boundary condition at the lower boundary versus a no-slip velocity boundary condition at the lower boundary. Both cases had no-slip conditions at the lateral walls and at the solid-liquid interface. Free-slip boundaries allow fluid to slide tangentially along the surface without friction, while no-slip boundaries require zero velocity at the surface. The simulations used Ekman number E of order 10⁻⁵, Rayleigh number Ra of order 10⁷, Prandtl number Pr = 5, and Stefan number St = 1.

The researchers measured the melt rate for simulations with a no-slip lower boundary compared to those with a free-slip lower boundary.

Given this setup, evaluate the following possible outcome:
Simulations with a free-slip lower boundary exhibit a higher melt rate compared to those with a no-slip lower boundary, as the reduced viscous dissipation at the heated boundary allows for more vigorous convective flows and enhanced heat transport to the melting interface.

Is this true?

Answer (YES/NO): NO